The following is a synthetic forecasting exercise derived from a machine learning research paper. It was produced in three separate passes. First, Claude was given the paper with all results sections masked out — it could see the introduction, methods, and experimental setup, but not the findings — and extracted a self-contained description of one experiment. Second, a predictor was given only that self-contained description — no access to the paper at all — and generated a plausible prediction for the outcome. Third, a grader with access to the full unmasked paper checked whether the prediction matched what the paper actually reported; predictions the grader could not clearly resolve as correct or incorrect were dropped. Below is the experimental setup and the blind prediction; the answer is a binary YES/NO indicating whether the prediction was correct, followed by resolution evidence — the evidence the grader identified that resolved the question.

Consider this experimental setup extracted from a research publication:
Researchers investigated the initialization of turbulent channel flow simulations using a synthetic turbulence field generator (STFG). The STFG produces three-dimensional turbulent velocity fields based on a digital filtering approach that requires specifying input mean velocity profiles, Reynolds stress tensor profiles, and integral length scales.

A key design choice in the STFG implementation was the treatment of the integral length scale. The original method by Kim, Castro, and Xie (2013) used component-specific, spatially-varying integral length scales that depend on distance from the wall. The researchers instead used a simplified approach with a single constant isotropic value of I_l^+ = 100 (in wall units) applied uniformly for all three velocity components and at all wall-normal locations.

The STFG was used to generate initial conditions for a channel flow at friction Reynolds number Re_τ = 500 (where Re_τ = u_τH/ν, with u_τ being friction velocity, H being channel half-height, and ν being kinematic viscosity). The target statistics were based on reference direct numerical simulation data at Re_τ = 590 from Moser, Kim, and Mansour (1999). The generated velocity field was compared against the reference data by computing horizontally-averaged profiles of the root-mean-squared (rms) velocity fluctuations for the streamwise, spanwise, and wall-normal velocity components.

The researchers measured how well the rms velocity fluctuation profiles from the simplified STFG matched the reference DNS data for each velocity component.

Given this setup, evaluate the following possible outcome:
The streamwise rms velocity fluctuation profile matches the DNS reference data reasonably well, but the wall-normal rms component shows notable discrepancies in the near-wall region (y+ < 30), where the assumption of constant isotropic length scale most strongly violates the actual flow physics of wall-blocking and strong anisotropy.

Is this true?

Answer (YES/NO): NO